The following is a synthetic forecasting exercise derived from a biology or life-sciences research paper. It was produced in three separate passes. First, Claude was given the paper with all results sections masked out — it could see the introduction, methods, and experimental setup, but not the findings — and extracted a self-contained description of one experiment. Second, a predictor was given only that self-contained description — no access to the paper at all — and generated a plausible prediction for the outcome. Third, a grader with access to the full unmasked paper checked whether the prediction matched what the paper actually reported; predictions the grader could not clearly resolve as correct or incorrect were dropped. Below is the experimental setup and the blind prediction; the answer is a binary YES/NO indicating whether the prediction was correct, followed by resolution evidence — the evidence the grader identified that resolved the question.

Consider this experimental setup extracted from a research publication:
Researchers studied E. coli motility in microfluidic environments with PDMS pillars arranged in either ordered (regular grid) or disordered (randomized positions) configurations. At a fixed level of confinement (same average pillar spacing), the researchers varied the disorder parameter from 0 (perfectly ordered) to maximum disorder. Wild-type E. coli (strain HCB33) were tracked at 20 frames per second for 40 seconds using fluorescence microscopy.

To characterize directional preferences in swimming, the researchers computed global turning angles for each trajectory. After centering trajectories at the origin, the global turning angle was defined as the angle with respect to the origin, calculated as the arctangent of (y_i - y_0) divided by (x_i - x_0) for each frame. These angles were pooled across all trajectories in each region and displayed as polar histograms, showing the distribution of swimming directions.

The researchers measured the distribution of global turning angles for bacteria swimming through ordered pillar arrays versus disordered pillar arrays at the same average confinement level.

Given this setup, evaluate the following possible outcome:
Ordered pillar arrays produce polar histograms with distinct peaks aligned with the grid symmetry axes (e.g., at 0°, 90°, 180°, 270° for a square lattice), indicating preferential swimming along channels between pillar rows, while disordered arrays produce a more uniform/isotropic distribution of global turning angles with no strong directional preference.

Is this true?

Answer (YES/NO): YES